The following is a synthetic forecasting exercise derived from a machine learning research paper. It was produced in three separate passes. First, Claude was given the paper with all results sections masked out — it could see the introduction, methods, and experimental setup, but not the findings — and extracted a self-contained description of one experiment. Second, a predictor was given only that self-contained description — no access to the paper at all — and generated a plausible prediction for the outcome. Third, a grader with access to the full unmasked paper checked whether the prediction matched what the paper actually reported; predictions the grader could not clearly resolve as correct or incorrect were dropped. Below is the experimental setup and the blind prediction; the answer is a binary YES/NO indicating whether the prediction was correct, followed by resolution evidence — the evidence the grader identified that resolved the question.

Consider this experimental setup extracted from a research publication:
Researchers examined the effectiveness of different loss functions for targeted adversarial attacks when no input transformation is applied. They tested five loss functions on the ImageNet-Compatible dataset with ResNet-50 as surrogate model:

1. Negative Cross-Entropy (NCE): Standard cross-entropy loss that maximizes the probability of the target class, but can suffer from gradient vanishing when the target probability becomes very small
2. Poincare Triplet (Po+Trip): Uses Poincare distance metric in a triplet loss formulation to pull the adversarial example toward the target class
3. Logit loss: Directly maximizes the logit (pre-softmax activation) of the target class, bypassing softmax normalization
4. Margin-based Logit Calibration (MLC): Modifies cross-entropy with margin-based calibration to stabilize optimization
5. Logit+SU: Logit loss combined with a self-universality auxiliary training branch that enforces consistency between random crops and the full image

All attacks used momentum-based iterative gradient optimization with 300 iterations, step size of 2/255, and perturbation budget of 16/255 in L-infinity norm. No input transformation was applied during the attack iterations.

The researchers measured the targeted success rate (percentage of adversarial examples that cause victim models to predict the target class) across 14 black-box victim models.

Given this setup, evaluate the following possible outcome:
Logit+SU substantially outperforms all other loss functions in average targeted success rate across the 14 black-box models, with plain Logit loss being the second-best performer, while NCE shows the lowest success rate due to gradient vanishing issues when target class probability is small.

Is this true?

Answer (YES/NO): NO